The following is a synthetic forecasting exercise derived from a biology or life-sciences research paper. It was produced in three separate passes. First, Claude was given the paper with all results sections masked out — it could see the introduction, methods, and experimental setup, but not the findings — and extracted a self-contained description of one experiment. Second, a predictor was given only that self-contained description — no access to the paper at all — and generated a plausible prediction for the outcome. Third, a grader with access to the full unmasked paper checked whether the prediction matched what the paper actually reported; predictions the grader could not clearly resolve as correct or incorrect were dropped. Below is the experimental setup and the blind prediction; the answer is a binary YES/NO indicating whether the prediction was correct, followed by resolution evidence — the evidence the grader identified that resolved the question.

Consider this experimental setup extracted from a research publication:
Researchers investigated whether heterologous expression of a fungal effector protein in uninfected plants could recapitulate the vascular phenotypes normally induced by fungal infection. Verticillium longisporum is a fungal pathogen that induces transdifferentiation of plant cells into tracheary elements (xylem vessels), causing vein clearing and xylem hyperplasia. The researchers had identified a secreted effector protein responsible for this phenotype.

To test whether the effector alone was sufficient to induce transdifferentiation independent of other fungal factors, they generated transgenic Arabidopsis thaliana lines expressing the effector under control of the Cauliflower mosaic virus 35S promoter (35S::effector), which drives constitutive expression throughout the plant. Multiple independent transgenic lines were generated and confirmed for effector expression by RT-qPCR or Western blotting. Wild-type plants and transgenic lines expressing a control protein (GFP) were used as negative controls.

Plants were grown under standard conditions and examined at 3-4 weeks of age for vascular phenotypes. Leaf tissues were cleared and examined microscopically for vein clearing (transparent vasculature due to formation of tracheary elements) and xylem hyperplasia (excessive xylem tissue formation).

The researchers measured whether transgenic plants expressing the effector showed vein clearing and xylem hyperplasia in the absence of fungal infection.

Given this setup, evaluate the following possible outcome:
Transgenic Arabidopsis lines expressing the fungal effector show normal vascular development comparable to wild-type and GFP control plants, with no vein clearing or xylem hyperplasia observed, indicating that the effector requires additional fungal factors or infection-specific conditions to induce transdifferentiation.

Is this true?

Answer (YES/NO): NO